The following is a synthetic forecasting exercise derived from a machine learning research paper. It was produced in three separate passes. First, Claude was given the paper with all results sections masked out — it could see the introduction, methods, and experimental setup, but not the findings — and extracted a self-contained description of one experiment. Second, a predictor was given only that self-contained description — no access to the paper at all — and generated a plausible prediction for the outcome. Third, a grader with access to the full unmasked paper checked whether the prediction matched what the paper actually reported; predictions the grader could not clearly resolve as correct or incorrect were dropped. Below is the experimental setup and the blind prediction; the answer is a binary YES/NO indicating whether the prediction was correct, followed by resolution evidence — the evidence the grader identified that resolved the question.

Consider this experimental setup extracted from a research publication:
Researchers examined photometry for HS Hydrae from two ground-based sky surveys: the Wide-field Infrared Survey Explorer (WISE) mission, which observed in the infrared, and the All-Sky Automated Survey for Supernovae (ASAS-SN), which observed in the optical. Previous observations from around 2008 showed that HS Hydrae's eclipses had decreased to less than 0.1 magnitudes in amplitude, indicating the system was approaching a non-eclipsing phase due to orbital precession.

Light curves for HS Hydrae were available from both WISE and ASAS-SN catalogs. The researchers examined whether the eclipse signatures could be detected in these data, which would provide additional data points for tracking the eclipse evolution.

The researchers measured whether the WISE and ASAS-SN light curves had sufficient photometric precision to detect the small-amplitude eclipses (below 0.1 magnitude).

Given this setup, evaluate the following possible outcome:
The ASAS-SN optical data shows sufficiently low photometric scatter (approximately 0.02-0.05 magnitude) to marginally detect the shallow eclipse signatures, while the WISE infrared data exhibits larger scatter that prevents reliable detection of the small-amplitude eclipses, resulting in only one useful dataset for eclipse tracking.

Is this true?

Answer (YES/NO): NO